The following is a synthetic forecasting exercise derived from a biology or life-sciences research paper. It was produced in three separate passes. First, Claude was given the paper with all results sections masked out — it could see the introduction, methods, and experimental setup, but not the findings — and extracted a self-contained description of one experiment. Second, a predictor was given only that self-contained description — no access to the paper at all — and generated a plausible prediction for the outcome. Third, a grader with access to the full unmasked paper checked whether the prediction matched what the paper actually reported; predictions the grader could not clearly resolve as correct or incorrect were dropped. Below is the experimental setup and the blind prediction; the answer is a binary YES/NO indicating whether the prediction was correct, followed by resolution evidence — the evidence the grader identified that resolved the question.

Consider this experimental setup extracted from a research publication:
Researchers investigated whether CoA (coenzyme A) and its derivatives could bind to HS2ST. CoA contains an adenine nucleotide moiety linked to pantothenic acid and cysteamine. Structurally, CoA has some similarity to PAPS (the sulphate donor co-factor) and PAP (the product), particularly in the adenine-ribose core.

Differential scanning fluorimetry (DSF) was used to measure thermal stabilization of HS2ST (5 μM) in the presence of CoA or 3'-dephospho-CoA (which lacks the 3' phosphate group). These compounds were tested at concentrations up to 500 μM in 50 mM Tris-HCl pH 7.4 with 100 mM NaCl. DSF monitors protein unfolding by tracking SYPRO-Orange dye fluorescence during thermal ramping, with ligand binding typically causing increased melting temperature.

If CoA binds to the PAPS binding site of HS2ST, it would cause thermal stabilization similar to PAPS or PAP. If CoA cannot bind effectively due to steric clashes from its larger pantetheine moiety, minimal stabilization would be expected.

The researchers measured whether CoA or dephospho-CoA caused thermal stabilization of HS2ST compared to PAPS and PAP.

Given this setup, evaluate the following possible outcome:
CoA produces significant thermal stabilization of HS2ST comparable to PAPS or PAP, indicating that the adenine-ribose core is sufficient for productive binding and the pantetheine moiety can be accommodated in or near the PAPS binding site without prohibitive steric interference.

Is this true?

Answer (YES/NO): YES